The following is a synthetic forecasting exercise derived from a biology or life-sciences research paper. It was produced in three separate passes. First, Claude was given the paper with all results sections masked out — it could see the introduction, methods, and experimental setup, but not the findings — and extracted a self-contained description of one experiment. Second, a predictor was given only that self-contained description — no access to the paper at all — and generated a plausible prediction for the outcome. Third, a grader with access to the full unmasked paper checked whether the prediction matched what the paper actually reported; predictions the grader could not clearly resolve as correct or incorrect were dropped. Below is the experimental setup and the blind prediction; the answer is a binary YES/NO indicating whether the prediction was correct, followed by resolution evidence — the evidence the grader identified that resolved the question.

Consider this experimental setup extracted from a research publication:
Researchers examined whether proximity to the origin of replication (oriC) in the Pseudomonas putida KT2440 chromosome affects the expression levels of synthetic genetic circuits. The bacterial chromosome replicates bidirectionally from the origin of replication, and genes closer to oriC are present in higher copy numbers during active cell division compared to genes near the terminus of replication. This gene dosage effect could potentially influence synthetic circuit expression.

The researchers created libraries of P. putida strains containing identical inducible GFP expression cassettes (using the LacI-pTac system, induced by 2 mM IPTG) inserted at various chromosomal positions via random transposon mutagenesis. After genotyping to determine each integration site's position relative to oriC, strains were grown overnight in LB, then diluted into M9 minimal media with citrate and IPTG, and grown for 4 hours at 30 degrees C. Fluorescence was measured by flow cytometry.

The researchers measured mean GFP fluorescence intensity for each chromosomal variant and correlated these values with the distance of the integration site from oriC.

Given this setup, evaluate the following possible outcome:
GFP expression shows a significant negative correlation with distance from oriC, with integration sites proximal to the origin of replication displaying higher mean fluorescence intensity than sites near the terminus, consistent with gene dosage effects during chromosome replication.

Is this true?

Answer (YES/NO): NO